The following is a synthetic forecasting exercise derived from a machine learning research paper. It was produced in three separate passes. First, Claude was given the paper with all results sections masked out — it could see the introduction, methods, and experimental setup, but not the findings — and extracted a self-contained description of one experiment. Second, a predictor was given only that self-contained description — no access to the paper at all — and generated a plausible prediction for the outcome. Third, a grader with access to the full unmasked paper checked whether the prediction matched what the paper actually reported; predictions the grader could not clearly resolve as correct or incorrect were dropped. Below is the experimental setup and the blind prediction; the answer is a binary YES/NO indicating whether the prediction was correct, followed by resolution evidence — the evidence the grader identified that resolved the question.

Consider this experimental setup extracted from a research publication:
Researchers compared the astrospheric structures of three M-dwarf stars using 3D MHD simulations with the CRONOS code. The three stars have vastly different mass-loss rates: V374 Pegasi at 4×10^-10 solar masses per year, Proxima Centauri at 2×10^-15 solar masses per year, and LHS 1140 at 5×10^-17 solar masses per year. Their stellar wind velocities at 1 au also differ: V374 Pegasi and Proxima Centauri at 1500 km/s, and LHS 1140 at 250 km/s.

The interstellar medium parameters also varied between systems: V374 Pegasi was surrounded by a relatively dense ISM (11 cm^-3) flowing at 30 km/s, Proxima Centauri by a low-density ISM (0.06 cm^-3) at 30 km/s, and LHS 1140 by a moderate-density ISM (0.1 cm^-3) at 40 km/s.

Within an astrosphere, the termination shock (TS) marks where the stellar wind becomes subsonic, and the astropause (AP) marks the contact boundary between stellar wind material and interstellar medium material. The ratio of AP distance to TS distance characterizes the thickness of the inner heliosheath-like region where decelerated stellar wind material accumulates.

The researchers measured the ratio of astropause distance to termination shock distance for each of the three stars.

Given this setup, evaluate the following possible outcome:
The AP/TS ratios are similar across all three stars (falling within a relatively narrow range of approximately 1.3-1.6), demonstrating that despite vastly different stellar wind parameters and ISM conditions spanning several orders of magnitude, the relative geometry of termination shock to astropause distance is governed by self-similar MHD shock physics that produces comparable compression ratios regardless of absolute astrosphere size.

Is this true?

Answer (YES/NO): NO